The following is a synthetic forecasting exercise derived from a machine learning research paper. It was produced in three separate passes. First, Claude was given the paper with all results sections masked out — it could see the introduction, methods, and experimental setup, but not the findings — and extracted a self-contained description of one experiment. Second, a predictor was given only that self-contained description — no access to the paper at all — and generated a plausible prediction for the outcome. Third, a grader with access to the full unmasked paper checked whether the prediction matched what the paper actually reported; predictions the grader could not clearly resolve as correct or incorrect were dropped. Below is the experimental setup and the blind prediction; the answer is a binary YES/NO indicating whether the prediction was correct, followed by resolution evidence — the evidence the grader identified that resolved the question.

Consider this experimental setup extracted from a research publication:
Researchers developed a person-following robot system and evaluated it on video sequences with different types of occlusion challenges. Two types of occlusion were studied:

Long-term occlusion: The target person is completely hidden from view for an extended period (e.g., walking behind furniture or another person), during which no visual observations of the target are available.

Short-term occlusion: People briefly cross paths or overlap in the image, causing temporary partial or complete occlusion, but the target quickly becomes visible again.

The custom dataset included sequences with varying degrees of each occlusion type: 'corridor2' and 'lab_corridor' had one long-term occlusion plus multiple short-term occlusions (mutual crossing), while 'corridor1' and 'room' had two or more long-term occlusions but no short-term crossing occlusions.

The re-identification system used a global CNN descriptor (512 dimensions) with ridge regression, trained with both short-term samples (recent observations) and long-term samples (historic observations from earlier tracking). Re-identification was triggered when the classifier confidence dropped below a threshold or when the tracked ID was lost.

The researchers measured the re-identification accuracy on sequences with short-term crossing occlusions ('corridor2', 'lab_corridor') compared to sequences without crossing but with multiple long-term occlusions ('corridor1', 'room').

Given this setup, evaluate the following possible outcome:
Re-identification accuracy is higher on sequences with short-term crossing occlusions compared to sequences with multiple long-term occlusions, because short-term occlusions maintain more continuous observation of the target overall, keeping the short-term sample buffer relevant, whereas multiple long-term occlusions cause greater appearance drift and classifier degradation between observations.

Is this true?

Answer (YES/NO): NO